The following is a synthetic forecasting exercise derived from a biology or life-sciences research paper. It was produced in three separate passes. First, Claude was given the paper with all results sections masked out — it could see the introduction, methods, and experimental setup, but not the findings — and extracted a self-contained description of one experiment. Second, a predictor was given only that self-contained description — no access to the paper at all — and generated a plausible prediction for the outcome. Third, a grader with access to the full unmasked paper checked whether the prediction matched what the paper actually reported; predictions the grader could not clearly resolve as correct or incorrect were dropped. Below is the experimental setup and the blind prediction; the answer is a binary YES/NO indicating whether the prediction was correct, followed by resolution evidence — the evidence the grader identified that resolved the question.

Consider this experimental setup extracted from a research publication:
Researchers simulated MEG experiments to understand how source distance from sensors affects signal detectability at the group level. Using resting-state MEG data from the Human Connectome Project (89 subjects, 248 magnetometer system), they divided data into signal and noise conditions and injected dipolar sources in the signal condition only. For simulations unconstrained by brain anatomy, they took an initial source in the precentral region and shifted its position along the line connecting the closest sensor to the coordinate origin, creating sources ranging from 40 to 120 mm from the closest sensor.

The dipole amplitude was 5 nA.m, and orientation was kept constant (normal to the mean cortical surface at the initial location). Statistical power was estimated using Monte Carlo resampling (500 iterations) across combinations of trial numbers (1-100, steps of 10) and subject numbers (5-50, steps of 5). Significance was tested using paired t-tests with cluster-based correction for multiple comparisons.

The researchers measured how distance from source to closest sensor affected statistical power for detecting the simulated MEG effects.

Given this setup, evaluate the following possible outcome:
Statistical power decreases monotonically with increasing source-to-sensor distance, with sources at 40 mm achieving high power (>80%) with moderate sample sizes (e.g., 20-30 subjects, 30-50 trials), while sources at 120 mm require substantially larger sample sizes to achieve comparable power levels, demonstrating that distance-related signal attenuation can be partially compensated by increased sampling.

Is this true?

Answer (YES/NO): NO